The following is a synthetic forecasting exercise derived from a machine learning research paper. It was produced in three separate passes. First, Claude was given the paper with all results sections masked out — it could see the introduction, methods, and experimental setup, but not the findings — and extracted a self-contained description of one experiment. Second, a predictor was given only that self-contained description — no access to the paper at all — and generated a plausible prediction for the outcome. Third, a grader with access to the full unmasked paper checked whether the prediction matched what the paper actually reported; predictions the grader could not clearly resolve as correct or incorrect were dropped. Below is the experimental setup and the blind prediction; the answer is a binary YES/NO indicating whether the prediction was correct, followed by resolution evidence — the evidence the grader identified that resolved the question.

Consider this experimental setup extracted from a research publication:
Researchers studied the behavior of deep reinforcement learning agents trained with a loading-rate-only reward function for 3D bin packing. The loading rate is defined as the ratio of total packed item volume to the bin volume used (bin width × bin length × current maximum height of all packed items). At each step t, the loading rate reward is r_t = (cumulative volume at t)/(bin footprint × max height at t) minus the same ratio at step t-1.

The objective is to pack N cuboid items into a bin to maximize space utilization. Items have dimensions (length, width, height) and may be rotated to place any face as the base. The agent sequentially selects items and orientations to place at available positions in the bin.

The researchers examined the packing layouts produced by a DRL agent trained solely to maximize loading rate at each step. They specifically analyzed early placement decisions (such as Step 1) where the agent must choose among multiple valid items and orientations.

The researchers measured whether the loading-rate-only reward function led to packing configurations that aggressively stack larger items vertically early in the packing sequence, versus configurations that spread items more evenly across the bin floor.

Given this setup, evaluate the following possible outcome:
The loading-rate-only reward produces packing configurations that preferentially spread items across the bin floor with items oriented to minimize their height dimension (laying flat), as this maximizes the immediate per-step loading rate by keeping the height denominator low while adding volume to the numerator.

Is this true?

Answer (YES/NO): NO